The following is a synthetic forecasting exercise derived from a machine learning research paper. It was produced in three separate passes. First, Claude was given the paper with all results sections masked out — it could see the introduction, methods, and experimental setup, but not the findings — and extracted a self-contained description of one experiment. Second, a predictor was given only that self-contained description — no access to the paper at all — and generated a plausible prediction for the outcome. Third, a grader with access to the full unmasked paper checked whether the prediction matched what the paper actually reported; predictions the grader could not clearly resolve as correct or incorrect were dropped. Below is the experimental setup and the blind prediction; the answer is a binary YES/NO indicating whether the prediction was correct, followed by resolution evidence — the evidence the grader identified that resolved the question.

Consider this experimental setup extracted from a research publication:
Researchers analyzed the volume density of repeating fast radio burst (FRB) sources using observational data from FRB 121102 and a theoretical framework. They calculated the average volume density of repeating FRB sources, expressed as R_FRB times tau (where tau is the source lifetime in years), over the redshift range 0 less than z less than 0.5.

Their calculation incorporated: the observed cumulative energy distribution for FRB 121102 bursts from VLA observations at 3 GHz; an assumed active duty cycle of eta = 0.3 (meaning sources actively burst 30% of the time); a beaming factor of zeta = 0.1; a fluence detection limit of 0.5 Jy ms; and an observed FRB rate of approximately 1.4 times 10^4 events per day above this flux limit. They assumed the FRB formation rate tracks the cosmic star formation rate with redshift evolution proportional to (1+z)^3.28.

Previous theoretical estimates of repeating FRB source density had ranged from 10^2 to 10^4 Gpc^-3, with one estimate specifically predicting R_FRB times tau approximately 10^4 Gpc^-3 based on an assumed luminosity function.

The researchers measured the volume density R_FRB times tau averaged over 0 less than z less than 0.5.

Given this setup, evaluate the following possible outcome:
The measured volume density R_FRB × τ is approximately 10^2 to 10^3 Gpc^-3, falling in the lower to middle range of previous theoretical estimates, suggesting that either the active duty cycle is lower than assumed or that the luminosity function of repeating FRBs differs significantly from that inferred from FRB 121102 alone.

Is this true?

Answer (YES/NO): NO